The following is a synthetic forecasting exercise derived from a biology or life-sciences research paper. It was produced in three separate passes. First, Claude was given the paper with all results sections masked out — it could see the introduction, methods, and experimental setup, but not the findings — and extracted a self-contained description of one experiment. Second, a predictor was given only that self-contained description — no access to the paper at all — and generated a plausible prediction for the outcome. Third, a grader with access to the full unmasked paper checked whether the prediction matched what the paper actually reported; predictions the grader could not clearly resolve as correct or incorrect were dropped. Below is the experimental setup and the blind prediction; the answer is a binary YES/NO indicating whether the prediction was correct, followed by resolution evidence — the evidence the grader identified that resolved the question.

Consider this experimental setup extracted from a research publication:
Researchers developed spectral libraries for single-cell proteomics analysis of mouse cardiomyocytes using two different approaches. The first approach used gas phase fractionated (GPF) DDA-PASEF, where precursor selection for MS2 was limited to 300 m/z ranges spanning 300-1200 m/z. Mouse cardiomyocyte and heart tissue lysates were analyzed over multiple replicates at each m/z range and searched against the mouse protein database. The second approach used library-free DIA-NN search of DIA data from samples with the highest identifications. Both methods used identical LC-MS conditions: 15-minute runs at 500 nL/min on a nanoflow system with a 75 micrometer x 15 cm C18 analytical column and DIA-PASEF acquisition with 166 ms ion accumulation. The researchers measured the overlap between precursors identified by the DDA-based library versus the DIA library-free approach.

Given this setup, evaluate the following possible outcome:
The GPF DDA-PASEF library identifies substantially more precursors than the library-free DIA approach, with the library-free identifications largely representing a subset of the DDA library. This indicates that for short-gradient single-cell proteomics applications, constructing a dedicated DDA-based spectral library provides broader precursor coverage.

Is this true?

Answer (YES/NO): NO